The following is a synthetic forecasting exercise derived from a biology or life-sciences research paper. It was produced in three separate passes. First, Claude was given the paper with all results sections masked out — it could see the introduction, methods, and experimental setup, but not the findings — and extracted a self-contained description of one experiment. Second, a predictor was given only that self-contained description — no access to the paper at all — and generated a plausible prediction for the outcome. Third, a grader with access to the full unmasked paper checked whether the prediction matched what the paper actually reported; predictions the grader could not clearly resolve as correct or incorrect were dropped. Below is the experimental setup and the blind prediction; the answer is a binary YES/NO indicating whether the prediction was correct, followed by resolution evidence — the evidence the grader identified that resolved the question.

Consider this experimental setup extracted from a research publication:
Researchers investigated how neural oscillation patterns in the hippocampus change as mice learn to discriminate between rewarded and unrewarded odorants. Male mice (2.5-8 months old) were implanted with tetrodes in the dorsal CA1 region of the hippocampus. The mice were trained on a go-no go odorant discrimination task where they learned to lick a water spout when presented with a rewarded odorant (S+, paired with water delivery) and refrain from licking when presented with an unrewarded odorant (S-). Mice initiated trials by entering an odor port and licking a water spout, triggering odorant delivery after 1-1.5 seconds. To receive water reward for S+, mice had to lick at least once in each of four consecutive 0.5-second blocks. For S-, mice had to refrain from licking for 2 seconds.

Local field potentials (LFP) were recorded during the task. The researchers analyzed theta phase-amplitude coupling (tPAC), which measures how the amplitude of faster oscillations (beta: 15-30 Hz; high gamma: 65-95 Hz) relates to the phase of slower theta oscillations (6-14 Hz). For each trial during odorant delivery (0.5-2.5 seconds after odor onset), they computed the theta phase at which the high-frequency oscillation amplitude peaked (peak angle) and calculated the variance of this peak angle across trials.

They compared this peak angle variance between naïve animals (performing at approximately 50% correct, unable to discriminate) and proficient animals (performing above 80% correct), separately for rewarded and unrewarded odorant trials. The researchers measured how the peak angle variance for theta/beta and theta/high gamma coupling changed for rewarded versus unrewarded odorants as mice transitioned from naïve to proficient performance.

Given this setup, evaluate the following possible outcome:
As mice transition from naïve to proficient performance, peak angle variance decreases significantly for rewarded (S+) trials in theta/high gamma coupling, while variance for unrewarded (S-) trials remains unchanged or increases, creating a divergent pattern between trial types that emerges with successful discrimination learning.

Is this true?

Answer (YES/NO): NO